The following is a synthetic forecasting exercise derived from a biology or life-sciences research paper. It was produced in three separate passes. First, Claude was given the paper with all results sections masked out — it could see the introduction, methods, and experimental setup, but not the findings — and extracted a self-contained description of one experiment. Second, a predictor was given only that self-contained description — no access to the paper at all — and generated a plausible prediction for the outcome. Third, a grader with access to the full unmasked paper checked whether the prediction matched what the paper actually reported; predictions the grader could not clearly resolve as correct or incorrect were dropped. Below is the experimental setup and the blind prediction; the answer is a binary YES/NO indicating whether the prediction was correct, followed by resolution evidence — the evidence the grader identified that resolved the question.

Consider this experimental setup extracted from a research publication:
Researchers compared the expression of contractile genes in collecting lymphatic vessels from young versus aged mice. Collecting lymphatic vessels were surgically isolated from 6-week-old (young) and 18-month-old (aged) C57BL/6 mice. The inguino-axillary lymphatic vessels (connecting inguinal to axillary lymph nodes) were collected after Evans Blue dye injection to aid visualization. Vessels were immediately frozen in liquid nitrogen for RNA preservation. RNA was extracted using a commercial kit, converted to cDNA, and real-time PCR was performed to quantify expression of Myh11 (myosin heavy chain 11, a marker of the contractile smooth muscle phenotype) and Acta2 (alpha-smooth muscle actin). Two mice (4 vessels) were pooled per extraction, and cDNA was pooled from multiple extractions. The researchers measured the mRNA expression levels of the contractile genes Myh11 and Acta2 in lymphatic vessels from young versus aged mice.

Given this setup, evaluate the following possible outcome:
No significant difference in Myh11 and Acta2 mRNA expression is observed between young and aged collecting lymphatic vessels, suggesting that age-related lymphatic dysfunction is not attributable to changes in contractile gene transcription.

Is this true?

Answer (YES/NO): NO